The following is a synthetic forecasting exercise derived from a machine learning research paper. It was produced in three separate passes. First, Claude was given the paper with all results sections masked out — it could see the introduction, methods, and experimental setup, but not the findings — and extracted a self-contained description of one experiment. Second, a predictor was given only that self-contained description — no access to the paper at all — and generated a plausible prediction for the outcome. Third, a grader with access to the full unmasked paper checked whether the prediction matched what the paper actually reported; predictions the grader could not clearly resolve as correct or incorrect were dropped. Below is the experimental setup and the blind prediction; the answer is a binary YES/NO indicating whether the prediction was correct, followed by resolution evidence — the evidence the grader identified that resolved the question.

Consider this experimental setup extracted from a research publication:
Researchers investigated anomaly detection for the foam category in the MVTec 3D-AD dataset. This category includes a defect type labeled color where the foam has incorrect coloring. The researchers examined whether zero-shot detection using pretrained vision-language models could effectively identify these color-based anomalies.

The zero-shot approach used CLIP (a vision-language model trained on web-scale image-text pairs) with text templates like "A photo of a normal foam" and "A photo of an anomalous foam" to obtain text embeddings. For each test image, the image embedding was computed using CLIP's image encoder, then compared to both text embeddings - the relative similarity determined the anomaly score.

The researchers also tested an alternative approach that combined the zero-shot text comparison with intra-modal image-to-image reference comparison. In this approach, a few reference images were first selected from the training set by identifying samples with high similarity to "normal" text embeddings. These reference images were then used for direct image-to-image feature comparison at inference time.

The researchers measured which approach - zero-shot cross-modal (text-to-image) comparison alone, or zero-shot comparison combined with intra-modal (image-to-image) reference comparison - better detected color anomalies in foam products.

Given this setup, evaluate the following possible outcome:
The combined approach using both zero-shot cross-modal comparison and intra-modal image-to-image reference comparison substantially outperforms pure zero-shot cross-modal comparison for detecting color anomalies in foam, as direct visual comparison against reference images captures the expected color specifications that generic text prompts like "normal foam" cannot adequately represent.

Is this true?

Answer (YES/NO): YES